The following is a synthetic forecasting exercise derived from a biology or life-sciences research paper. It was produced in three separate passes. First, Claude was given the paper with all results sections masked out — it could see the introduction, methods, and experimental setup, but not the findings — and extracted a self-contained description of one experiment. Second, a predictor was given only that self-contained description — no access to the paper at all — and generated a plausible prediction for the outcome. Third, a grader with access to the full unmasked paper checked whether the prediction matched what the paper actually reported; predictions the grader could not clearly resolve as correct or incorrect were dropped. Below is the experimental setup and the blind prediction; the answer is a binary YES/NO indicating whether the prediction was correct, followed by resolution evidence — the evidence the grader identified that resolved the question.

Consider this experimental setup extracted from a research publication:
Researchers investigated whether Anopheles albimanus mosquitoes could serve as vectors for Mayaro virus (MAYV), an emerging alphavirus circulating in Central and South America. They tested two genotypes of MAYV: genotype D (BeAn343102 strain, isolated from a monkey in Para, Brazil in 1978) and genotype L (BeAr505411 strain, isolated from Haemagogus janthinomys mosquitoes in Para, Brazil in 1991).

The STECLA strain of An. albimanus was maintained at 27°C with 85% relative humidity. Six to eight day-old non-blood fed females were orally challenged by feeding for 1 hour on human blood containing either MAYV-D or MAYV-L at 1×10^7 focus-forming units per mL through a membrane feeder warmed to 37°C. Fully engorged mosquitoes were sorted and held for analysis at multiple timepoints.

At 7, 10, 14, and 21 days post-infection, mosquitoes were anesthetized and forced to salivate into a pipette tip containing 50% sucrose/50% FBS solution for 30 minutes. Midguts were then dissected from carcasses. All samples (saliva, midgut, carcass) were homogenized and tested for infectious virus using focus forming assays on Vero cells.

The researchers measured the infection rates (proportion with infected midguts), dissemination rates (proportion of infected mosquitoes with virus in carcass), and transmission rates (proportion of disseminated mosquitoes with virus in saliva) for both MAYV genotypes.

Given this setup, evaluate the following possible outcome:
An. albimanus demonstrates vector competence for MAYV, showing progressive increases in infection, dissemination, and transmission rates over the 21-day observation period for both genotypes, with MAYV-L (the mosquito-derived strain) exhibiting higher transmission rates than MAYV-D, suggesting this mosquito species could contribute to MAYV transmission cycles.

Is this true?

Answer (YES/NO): NO